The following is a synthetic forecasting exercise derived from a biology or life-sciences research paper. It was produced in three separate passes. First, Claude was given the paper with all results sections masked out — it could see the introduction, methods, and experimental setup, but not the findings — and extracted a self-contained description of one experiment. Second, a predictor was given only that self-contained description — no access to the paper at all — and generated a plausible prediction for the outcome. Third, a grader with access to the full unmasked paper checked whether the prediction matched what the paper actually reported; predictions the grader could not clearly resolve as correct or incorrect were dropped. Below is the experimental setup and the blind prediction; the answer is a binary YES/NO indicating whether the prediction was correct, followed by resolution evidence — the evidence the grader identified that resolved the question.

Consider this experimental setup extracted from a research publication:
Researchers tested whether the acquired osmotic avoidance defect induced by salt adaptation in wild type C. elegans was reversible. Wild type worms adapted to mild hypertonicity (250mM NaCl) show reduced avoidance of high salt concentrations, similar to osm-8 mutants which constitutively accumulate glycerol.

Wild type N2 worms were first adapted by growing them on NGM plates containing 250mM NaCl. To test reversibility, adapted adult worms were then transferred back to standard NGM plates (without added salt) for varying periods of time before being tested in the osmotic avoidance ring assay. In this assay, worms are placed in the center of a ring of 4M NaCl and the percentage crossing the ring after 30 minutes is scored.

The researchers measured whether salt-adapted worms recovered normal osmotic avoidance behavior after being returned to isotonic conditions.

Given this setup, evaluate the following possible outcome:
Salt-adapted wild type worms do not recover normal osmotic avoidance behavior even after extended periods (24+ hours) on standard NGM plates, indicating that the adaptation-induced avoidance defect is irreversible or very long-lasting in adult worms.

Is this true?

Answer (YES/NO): NO